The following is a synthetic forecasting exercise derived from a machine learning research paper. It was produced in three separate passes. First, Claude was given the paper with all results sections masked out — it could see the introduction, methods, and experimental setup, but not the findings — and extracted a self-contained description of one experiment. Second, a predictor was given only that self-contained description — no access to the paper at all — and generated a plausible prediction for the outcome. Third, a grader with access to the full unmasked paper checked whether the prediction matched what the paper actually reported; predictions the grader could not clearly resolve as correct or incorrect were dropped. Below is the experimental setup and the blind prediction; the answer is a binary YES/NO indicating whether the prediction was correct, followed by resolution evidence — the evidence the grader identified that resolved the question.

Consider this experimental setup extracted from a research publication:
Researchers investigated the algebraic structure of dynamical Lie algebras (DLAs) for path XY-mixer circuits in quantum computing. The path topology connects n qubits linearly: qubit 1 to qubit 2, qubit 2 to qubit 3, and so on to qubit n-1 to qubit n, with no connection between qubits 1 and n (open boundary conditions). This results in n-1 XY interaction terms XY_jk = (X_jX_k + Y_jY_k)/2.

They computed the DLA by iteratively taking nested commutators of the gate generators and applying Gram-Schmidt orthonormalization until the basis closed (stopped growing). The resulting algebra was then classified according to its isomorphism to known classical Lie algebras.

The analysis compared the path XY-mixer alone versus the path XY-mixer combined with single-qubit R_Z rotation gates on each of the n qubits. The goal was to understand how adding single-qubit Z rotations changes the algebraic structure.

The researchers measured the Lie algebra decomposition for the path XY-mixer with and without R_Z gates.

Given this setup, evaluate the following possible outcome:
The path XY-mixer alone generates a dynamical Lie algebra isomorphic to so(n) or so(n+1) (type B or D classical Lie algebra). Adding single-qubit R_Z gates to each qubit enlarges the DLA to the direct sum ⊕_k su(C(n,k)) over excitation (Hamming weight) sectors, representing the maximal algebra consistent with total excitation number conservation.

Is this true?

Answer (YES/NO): NO